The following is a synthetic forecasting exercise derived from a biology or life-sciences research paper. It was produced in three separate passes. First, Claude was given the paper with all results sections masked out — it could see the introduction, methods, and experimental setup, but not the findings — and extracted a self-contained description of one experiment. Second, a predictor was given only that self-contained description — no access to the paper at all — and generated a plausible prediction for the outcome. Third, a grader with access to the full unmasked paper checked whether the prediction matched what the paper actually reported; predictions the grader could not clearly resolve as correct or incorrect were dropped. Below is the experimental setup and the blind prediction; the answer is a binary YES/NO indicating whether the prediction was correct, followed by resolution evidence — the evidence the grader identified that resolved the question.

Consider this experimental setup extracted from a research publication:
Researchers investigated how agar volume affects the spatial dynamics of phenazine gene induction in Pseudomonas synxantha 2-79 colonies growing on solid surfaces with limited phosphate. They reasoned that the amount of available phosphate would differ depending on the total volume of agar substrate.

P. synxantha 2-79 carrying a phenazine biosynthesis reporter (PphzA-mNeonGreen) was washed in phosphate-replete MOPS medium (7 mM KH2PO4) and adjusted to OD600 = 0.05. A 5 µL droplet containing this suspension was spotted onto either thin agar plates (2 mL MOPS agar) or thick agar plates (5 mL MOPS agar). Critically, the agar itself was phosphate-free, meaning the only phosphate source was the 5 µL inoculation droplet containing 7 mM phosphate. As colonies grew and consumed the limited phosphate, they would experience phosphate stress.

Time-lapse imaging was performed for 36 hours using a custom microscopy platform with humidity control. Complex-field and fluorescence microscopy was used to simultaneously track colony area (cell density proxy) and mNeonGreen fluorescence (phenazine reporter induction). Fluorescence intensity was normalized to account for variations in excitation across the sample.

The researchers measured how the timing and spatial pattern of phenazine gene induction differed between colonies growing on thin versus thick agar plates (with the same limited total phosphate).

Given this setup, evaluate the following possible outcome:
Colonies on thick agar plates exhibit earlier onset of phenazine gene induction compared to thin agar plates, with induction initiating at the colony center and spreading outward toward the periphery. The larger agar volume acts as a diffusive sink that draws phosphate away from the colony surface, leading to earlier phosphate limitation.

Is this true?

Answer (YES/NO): NO